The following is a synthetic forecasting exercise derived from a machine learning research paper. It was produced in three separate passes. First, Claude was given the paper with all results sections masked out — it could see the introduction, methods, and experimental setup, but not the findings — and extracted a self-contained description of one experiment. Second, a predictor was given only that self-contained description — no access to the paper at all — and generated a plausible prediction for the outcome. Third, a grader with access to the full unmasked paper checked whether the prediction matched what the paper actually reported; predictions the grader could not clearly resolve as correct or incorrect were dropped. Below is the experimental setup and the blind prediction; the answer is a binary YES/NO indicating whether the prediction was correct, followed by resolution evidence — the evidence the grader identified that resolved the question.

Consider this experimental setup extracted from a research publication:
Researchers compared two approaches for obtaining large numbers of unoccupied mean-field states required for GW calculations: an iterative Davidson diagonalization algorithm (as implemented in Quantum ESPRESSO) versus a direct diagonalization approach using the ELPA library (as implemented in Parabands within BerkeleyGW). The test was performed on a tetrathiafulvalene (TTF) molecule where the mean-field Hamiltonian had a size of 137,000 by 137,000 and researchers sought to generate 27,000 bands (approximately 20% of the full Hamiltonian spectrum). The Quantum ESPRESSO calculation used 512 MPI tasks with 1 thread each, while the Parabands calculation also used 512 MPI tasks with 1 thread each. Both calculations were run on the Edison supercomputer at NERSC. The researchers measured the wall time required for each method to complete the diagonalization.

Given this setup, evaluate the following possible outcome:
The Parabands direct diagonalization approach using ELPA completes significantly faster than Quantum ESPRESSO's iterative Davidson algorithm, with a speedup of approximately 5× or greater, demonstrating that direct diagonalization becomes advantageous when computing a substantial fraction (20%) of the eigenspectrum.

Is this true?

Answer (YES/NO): YES